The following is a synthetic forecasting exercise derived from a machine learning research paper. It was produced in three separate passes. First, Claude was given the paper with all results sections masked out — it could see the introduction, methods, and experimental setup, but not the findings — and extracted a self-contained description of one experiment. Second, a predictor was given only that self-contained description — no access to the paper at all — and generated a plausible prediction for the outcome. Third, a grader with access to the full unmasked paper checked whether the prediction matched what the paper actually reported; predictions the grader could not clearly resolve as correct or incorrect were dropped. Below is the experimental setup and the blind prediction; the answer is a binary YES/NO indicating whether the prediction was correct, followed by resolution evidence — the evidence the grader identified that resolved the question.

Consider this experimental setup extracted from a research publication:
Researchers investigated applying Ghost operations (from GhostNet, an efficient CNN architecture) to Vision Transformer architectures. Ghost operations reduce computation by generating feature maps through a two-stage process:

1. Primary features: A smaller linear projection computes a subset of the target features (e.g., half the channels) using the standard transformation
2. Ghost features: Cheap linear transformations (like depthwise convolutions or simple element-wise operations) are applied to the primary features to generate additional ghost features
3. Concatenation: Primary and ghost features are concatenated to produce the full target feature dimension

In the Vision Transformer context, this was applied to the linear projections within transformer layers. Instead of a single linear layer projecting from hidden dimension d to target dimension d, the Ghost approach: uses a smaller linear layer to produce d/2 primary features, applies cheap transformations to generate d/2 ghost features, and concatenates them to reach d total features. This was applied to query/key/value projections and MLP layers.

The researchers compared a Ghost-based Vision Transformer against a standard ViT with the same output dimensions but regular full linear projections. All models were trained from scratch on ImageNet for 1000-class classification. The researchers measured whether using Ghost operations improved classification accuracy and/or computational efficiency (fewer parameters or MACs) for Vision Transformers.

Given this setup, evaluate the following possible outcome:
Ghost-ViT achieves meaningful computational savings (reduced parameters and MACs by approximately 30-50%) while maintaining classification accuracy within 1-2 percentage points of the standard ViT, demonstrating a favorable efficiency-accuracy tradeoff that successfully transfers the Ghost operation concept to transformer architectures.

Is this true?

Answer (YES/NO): NO